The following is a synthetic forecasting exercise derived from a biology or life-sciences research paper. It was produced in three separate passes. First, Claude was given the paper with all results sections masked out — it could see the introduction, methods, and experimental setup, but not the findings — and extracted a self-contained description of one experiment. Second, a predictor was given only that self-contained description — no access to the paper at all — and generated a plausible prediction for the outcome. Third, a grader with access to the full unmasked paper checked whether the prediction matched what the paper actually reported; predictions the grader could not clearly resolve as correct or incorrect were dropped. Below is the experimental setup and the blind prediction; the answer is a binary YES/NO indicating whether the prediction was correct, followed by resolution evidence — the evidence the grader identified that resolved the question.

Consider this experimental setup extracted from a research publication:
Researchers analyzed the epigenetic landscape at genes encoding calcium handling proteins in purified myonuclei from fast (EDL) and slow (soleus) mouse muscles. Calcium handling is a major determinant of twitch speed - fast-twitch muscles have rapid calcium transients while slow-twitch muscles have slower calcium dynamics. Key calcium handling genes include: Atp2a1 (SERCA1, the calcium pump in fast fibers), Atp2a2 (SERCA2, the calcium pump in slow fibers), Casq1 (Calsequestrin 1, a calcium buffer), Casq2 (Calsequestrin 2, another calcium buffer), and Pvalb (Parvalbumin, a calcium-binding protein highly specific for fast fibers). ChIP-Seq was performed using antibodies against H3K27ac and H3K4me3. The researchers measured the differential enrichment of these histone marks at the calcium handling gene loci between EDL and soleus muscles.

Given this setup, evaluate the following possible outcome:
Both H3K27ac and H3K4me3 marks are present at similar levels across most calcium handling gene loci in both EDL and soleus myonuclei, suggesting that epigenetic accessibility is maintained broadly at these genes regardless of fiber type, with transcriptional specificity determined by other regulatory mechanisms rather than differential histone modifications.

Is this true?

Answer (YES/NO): NO